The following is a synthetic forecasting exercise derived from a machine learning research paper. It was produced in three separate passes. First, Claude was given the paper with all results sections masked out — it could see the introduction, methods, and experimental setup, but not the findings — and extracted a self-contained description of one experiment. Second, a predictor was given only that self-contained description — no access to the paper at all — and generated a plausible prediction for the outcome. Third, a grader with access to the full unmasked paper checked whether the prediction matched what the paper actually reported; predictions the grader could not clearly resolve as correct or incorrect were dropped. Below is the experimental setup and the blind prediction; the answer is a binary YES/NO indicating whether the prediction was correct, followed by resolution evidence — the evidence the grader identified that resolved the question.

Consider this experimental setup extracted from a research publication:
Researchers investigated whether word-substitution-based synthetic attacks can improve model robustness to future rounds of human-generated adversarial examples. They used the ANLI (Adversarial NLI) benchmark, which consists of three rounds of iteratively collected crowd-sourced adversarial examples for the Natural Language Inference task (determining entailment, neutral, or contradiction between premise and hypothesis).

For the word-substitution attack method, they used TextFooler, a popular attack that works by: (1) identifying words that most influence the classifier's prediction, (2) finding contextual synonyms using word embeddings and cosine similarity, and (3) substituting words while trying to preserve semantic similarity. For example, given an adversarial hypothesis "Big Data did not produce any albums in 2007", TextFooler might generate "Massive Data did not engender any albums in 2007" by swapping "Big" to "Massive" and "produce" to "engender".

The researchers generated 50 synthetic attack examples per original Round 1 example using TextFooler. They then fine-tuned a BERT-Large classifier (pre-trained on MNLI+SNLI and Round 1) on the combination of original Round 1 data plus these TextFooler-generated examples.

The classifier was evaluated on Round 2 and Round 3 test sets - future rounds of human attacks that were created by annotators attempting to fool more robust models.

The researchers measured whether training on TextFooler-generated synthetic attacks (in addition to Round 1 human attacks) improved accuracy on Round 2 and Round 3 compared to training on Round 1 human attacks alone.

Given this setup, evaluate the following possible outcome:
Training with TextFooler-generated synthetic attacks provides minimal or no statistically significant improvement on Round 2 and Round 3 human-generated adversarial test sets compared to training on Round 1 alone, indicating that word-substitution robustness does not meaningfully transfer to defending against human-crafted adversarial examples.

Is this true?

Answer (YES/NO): YES